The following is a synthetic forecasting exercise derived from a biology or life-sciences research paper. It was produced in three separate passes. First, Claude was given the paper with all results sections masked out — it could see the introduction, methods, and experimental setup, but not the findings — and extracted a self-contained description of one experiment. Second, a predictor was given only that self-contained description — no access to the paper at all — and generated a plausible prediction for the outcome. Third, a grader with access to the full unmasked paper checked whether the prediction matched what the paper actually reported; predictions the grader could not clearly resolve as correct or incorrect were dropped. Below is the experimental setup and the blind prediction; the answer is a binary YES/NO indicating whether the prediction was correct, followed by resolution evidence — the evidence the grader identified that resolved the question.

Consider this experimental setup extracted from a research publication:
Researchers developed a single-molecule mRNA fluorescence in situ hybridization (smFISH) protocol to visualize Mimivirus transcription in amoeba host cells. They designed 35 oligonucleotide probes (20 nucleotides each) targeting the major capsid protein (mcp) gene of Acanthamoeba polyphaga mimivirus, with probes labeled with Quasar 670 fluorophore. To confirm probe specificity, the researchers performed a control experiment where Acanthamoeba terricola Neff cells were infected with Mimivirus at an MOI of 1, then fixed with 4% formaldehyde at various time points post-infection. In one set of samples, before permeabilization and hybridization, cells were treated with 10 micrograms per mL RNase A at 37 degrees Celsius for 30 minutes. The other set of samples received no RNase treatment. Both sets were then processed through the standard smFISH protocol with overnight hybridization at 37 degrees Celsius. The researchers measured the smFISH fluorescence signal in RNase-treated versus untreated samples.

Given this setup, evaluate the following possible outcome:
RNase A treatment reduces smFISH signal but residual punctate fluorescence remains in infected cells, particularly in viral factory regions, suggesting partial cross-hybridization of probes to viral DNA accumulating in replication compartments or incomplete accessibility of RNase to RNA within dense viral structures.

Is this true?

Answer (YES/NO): NO